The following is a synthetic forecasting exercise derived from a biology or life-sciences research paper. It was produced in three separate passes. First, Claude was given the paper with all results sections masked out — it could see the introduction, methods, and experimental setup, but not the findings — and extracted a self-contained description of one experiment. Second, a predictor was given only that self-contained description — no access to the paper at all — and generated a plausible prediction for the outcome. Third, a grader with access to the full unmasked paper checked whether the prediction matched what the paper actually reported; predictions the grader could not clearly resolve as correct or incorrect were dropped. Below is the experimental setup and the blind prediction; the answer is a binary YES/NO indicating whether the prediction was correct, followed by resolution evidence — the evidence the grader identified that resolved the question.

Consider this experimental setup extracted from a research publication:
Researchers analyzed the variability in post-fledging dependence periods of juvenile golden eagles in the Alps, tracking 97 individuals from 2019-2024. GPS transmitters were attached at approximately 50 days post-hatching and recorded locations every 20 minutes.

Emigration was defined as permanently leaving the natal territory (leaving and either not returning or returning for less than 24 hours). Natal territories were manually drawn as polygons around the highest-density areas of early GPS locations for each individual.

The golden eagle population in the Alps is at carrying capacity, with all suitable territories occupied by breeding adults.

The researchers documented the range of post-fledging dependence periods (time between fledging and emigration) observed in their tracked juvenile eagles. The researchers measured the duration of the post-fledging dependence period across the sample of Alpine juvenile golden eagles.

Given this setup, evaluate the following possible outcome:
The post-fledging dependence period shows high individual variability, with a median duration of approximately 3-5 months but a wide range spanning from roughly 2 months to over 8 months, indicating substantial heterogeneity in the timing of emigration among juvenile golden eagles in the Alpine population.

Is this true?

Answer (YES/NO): NO